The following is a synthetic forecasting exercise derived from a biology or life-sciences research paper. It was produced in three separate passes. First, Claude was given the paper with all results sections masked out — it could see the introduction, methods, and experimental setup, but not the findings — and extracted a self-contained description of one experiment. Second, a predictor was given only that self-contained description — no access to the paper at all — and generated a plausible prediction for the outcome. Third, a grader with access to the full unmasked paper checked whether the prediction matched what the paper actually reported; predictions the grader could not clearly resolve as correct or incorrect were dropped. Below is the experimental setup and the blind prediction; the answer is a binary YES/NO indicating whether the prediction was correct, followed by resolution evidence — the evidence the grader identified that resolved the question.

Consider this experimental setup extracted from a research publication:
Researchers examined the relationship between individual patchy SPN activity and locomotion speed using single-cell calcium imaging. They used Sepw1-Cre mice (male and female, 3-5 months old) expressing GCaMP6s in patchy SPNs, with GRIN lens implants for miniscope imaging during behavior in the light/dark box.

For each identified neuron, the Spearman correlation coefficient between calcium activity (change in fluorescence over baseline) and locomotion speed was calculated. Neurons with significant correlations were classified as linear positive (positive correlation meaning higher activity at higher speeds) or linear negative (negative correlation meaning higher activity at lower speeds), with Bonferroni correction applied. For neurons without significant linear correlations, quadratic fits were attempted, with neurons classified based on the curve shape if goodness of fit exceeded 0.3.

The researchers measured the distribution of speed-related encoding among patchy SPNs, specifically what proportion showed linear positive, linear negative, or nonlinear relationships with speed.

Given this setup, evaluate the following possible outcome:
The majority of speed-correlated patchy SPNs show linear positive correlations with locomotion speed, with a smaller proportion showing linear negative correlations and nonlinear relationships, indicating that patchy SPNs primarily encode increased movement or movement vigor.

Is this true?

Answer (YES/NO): NO